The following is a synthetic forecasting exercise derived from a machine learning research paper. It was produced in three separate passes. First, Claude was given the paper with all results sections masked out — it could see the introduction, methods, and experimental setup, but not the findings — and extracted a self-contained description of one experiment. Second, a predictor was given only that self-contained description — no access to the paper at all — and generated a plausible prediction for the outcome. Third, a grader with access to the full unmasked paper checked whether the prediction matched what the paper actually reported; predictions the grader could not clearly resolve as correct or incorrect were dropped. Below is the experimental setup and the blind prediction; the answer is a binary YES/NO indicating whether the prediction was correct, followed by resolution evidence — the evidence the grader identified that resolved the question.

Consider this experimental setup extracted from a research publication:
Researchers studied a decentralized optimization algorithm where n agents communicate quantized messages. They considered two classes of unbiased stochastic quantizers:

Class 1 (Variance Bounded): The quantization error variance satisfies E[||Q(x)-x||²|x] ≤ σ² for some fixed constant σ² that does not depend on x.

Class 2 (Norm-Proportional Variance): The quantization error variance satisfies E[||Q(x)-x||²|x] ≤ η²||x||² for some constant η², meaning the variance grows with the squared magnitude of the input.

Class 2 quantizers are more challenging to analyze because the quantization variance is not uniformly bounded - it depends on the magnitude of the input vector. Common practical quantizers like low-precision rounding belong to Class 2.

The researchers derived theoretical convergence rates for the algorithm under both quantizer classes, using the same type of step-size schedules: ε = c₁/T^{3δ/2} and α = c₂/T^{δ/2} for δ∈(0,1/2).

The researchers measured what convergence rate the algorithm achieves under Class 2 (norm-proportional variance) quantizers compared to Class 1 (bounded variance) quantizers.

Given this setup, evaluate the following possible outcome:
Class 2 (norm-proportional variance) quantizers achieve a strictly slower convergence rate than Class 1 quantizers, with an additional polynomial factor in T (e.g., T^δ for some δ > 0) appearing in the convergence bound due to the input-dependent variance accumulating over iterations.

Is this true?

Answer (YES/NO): NO